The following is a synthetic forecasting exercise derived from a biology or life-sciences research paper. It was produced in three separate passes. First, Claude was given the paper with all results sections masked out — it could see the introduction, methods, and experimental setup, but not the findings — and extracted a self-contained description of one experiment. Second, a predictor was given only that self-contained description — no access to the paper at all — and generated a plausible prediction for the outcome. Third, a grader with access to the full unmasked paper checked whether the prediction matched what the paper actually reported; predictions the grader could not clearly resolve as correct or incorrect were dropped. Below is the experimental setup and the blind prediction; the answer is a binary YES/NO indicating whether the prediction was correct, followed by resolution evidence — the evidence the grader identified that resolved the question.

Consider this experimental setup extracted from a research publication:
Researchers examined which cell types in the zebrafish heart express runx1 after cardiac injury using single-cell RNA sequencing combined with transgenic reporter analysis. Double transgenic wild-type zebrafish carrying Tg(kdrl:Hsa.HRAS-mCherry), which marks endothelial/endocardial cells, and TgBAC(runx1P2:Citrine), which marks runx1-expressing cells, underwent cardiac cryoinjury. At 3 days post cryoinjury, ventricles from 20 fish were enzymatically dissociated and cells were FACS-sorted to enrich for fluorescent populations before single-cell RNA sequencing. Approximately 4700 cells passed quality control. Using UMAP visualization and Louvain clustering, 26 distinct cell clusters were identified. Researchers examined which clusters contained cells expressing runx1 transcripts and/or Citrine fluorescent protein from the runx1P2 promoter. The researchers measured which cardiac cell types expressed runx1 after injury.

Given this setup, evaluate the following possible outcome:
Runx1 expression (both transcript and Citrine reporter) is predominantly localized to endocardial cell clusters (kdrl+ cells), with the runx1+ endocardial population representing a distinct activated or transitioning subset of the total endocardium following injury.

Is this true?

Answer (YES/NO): NO